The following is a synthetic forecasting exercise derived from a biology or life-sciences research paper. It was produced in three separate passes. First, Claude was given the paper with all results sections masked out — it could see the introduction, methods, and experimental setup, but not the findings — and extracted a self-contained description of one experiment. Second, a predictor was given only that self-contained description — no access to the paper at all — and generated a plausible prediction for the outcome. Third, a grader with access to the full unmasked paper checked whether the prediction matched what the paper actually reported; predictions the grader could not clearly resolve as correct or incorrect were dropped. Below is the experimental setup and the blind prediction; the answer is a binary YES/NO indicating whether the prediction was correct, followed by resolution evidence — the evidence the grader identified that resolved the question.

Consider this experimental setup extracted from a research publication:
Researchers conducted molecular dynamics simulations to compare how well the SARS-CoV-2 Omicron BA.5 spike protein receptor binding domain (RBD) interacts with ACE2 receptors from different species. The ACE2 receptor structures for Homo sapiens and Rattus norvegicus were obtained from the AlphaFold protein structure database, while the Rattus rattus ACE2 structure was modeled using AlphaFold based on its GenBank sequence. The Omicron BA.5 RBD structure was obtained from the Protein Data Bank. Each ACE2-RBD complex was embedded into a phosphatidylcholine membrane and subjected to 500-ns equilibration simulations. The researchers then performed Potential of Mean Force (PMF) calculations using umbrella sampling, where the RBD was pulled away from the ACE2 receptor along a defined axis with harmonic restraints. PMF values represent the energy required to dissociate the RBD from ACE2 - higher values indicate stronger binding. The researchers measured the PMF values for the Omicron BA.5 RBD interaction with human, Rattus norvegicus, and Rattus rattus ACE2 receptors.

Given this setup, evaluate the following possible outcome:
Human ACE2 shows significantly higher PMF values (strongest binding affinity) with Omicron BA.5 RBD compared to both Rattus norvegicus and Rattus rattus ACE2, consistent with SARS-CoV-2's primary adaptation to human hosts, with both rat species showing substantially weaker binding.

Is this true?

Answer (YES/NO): YES